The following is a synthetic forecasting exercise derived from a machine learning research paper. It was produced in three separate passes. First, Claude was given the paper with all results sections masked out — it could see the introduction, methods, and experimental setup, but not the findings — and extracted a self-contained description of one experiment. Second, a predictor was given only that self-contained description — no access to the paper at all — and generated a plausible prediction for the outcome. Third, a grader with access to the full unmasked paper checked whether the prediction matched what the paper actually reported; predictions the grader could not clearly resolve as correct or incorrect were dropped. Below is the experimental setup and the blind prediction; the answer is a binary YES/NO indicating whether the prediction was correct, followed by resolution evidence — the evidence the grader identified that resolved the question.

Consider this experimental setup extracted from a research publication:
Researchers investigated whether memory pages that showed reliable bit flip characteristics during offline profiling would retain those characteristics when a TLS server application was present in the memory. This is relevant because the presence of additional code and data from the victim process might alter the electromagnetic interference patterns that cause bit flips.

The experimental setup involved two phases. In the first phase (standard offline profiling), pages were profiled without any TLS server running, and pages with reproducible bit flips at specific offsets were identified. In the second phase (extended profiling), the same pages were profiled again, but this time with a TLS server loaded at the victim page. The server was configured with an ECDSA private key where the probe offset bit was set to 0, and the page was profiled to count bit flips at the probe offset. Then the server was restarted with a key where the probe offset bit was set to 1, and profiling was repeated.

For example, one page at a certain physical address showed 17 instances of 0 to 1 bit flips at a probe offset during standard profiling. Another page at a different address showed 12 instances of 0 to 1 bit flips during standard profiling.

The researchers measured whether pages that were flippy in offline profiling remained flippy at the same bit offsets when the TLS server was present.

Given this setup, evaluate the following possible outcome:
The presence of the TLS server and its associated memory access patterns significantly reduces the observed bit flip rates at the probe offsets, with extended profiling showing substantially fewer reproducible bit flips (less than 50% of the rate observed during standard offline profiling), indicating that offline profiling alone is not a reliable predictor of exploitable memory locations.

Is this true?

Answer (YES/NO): YES